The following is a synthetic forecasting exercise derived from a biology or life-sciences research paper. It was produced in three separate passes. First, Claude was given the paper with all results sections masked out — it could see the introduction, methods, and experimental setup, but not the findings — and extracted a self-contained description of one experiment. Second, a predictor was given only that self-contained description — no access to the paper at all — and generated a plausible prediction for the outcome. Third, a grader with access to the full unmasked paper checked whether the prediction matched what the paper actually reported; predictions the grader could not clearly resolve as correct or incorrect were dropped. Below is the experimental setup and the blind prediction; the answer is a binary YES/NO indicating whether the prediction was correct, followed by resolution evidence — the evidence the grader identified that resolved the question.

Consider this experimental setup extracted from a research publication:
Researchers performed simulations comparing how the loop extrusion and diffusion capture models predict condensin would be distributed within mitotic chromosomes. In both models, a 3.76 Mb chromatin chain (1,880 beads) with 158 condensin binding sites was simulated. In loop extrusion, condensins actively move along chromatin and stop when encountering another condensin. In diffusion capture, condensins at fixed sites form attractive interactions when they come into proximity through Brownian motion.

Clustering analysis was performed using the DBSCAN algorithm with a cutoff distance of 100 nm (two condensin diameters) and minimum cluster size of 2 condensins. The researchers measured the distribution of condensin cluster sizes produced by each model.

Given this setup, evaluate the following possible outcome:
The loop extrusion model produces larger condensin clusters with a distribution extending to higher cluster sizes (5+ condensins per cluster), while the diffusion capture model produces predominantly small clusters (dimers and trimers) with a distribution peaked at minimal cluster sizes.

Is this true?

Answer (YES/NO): NO